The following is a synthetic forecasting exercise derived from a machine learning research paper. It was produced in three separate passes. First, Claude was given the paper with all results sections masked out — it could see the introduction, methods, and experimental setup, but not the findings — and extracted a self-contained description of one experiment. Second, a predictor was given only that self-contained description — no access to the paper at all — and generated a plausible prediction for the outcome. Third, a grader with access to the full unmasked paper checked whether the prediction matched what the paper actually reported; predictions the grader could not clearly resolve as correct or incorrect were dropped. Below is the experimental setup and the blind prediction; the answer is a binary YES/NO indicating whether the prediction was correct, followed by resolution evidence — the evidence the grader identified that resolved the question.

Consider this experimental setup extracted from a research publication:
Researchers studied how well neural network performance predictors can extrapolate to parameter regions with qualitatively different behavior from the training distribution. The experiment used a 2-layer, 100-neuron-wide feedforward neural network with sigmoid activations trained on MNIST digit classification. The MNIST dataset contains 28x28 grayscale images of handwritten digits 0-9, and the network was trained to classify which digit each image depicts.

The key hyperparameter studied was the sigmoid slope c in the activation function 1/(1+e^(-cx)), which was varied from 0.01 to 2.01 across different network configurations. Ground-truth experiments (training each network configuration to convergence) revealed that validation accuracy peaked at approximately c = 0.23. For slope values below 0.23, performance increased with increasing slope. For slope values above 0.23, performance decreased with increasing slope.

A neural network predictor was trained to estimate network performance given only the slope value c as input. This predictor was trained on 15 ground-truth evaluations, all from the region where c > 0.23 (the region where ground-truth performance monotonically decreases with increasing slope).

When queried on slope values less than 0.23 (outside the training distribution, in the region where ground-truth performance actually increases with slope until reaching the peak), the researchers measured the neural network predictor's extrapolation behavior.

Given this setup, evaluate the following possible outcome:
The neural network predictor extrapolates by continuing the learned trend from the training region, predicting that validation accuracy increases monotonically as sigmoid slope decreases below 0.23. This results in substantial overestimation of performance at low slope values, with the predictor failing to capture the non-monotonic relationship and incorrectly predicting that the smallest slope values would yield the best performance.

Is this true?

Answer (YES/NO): YES